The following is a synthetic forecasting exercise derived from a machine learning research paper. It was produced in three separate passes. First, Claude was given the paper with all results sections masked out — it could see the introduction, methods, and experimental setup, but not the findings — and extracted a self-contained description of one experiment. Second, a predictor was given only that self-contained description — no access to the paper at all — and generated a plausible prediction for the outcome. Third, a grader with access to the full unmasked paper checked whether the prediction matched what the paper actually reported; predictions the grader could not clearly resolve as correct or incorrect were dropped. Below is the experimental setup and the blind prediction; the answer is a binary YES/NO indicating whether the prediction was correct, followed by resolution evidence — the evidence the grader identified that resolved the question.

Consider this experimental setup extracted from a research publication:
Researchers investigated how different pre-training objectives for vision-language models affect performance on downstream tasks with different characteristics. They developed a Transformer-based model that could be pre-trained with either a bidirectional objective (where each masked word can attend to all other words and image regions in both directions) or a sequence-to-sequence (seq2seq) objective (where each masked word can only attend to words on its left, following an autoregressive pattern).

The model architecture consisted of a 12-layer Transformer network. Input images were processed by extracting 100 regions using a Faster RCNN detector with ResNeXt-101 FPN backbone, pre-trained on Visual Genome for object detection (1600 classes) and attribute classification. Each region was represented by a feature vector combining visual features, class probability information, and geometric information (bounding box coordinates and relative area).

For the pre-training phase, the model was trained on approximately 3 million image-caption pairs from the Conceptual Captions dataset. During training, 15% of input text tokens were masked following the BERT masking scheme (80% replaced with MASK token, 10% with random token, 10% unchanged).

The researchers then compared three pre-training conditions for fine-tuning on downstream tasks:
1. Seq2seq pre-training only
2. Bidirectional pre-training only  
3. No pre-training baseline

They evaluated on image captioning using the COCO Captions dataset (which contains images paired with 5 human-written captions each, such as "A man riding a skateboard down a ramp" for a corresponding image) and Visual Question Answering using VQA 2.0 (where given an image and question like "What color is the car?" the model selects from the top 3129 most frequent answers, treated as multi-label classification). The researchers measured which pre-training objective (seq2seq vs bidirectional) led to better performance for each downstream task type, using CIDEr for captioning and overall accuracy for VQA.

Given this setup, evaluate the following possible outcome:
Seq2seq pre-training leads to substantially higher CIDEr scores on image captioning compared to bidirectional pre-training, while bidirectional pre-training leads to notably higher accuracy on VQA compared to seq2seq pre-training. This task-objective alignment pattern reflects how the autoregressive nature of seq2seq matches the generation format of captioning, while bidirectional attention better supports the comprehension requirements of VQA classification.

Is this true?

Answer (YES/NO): YES